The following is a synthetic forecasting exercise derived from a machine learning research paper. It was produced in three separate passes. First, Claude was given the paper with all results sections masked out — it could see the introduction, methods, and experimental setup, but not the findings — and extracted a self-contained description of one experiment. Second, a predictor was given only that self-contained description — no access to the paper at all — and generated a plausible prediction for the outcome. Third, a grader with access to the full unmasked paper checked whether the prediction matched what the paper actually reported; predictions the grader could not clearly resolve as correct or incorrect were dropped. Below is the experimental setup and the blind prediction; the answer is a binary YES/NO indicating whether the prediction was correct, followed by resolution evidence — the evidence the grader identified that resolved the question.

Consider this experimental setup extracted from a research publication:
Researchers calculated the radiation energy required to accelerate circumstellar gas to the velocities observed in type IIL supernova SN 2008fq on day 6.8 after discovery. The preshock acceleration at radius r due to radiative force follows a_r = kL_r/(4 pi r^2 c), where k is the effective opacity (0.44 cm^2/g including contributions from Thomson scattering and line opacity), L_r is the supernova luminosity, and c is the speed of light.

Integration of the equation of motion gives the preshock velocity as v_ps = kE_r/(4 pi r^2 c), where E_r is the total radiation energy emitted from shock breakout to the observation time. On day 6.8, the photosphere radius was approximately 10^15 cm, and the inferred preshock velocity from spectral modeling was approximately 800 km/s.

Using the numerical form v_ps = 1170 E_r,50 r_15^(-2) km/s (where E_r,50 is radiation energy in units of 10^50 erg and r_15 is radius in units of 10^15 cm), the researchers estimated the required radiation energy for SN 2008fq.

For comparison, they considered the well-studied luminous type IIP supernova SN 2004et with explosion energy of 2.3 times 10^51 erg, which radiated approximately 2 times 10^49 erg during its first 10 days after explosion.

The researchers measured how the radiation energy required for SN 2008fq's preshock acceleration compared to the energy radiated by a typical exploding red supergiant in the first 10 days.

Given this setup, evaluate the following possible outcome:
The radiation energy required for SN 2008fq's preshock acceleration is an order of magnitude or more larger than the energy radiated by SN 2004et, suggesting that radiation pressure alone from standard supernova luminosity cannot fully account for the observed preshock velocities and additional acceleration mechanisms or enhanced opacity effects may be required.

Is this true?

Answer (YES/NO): NO